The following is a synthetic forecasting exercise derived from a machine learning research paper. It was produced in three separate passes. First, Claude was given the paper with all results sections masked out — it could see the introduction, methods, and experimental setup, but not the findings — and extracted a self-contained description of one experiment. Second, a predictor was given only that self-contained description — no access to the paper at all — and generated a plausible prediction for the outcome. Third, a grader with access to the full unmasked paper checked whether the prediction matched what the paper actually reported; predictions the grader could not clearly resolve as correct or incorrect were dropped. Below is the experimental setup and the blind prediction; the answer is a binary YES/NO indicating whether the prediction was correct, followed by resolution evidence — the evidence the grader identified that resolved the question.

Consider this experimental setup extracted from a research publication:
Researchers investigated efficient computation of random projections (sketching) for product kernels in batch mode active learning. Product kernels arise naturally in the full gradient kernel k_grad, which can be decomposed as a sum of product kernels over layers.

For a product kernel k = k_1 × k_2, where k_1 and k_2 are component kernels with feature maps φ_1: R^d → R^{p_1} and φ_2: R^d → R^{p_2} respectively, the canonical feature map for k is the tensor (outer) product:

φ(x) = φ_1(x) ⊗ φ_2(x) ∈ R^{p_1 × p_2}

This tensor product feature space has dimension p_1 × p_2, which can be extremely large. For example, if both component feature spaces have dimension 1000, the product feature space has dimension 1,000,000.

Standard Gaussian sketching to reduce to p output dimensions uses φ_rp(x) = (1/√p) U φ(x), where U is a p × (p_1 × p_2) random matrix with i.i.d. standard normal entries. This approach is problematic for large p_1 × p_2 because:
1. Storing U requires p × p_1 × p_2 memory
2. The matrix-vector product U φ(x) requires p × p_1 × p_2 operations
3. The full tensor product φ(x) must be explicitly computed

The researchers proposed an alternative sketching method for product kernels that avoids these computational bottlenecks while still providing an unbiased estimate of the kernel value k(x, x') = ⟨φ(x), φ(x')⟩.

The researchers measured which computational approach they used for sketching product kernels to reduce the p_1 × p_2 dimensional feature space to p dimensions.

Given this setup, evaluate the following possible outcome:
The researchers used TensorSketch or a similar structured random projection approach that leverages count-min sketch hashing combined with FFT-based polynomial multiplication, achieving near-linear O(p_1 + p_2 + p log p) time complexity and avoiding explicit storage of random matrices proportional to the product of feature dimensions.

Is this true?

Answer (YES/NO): NO